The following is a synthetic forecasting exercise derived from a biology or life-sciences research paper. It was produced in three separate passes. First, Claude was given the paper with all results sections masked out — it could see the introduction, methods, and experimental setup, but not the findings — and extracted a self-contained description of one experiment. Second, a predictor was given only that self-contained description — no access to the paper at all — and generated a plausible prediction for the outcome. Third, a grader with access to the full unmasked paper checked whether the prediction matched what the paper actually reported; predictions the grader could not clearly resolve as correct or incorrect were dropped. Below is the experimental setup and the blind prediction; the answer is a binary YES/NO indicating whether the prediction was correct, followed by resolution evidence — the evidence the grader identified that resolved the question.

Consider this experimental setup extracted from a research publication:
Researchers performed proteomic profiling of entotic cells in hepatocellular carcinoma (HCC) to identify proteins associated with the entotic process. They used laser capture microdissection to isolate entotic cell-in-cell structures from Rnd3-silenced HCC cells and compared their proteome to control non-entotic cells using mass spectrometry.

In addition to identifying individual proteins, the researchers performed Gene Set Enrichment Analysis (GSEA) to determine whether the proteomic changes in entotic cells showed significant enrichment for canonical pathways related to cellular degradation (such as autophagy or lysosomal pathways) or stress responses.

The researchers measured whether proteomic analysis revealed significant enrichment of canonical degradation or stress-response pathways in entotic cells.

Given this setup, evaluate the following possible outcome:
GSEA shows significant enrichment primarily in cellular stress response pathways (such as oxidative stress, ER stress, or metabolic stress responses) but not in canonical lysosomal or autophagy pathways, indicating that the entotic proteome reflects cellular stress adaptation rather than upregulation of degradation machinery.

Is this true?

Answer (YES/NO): NO